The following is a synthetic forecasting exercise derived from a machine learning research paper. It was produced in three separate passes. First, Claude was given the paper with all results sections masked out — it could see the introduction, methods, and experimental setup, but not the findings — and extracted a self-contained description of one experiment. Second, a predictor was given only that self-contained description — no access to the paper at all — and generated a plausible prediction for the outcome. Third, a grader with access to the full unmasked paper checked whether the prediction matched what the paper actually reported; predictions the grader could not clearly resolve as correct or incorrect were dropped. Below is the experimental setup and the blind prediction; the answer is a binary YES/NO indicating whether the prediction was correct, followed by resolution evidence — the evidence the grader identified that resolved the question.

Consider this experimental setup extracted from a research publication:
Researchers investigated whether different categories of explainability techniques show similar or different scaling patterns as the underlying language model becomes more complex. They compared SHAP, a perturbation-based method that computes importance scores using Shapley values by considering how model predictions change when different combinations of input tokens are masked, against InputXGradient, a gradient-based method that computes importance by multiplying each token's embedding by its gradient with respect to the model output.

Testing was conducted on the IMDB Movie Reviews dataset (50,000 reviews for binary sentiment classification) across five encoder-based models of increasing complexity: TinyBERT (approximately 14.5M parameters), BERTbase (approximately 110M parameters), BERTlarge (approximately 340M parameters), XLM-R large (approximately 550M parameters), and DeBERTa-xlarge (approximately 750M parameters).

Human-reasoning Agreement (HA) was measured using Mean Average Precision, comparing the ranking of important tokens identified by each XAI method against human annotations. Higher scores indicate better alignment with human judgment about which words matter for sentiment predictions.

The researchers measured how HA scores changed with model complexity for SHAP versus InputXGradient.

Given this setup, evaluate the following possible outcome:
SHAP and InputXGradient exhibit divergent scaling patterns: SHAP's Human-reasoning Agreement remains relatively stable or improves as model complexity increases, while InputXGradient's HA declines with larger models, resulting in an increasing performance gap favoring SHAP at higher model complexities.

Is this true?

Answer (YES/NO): NO